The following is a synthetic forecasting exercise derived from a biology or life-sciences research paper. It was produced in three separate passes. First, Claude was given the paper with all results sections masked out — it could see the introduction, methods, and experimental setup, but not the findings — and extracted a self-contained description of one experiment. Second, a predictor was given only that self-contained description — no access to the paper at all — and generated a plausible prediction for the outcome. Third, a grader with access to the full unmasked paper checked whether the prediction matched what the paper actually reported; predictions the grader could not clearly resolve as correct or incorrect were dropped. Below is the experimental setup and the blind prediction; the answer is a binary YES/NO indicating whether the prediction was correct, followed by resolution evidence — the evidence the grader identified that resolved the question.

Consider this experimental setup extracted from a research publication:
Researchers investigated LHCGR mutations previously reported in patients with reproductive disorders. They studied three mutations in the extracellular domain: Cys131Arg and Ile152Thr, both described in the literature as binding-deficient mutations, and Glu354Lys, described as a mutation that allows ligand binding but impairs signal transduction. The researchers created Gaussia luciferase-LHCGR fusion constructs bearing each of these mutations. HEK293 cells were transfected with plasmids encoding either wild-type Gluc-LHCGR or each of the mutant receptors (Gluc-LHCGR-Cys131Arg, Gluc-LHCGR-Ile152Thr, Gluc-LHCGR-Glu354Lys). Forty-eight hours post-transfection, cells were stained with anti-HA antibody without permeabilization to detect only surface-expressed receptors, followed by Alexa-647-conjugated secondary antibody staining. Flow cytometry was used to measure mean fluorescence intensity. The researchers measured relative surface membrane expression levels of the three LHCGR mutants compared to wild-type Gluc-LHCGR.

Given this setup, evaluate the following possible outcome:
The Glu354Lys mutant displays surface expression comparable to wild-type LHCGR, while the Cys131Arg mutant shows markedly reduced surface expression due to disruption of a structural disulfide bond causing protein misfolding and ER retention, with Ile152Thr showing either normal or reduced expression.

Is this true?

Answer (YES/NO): NO